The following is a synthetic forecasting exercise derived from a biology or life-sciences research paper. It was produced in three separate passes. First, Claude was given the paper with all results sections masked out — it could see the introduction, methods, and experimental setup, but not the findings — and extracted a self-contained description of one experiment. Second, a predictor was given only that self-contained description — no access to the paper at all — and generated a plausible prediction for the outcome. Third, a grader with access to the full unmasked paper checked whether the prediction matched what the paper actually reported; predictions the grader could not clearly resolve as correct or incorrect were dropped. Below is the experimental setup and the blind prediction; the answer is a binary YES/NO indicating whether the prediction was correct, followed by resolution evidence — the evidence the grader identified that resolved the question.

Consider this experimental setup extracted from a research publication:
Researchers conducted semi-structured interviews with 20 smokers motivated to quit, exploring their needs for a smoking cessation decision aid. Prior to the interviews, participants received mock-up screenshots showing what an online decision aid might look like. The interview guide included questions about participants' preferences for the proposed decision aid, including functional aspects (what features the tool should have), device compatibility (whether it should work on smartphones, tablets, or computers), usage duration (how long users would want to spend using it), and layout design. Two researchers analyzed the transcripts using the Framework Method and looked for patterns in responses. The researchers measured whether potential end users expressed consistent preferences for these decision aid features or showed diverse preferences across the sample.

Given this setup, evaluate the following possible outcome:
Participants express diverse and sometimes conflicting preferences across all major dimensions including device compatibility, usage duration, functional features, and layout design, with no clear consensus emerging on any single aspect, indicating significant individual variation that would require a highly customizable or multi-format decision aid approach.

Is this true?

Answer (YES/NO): NO